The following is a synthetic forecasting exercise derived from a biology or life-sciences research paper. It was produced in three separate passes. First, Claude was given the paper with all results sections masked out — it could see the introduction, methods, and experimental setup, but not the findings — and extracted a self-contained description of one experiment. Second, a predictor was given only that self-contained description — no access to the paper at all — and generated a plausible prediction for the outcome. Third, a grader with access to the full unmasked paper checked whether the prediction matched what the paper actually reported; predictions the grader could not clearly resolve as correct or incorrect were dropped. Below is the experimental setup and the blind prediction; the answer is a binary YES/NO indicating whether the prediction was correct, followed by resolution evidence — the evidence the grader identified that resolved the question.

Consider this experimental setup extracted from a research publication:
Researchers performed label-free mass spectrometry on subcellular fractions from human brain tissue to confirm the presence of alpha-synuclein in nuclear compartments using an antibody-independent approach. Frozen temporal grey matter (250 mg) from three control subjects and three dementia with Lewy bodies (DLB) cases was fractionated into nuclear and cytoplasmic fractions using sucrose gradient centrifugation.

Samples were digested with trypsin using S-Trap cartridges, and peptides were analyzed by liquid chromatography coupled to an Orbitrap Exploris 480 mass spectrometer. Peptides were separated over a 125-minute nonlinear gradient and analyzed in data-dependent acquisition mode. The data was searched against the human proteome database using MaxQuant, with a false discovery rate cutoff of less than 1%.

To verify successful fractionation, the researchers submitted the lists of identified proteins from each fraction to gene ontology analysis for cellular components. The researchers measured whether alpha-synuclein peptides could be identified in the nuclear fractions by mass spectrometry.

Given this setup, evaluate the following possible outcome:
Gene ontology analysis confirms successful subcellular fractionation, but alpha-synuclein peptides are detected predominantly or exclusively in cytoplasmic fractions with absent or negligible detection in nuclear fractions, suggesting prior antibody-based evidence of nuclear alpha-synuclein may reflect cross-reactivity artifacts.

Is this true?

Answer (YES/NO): NO